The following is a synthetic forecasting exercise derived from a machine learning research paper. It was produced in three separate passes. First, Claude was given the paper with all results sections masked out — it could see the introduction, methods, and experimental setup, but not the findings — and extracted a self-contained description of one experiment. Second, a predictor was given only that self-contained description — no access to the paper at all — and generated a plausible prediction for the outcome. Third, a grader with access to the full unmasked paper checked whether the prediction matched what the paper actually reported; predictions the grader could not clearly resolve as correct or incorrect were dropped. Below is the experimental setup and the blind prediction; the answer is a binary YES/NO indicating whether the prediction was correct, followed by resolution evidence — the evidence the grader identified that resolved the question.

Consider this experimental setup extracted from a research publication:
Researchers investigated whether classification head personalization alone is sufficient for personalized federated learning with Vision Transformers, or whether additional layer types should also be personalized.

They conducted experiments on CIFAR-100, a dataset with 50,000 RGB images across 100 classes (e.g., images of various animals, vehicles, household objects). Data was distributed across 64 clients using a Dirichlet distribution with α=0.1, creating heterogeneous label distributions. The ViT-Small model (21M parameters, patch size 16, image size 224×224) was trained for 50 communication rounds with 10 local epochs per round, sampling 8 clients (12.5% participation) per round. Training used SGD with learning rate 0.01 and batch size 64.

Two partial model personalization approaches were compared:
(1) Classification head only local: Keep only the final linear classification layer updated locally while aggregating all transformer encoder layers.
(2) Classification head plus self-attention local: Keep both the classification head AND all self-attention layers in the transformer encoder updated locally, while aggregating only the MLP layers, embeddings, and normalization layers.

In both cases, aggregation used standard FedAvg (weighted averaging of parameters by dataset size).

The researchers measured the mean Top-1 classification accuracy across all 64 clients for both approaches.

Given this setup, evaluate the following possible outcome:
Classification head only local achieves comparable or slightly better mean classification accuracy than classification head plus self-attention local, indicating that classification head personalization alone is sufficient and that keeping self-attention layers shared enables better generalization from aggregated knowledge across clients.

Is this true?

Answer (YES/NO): NO